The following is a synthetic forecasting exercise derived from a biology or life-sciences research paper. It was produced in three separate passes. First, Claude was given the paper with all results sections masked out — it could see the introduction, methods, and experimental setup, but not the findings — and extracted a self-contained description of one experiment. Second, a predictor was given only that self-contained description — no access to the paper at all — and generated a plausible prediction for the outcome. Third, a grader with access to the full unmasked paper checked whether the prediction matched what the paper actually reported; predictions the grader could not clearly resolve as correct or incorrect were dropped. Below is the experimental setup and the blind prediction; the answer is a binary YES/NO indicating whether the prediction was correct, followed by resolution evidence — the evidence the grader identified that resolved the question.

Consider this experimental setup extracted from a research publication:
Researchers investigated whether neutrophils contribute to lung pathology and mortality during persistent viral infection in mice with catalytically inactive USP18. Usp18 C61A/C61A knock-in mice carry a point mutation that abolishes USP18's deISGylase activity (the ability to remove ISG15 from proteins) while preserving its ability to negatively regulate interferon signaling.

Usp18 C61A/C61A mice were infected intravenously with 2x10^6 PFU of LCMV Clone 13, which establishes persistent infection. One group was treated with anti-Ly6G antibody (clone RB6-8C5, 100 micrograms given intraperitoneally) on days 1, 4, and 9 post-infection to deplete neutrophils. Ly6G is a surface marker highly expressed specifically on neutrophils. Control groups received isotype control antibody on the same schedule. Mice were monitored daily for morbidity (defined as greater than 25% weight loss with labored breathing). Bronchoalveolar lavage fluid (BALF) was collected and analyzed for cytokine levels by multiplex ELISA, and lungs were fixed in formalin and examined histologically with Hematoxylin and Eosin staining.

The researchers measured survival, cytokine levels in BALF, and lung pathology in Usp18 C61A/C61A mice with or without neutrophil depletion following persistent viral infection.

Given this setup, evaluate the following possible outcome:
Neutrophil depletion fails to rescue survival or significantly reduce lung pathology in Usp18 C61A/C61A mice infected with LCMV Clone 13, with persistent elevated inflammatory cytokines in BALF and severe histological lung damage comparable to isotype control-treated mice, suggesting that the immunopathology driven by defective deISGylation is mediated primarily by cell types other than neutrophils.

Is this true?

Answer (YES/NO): NO